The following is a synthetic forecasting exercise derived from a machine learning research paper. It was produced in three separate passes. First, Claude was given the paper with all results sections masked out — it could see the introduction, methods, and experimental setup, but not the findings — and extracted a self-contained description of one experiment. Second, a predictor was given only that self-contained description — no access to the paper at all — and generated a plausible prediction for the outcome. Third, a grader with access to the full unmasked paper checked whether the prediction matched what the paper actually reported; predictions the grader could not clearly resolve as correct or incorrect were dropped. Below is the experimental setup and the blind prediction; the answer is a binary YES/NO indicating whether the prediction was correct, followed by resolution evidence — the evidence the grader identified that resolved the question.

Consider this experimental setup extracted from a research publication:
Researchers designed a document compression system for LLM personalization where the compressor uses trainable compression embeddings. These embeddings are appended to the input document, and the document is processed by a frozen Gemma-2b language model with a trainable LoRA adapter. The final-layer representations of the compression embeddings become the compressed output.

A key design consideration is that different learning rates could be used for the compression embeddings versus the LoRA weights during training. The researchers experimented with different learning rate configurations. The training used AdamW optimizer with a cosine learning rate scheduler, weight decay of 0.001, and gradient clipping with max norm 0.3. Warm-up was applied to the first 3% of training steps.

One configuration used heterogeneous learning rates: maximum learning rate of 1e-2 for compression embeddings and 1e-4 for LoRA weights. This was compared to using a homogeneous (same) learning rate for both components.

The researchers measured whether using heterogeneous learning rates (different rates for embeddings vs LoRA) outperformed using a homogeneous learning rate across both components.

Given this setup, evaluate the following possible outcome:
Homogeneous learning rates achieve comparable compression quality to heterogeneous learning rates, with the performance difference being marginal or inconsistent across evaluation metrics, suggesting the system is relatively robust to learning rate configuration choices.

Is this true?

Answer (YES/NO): NO